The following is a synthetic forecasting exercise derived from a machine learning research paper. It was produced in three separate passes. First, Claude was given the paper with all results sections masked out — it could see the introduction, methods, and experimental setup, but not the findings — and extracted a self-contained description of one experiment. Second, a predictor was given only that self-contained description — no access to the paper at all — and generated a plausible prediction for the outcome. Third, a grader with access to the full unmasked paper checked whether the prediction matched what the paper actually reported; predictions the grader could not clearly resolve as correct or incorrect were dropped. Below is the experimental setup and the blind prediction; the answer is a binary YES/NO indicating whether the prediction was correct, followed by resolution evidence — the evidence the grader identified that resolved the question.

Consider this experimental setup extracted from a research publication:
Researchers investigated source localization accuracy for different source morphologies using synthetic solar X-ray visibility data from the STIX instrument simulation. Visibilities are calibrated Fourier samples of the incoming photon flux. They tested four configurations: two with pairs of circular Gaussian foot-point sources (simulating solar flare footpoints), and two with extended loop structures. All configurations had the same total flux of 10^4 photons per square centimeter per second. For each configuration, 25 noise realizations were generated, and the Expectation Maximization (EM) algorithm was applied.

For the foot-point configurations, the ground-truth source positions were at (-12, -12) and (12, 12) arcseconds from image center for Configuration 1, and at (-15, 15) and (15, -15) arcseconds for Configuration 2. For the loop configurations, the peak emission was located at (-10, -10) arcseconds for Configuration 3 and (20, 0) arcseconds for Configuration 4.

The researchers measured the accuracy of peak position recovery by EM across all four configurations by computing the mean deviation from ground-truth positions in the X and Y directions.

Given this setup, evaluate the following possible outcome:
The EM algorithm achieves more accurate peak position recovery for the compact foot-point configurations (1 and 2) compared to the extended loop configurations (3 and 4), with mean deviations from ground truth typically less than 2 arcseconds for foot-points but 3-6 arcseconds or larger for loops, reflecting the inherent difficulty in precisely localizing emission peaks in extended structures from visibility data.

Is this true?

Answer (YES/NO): NO